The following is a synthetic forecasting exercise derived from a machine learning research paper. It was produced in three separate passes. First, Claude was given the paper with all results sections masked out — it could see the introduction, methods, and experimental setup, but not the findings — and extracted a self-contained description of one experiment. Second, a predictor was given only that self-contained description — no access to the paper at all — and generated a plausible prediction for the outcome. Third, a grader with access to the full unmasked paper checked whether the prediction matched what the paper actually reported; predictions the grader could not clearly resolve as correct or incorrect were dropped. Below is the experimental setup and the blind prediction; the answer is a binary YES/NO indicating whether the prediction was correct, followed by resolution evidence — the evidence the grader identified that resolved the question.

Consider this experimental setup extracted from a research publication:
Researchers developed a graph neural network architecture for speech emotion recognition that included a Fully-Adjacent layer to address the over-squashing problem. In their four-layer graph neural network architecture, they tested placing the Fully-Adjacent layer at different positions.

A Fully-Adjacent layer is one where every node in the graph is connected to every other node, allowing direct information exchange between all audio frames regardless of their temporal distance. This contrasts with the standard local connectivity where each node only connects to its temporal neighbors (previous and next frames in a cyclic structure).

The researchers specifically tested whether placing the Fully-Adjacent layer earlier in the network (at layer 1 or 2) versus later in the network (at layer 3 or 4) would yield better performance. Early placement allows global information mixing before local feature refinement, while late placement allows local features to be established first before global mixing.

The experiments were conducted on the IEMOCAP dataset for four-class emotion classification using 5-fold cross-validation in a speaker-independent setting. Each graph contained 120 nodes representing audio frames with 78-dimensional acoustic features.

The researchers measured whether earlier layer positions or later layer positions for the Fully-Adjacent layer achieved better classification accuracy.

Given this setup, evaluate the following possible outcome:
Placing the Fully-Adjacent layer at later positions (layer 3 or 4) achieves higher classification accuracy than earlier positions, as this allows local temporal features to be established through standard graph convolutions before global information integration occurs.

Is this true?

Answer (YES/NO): NO